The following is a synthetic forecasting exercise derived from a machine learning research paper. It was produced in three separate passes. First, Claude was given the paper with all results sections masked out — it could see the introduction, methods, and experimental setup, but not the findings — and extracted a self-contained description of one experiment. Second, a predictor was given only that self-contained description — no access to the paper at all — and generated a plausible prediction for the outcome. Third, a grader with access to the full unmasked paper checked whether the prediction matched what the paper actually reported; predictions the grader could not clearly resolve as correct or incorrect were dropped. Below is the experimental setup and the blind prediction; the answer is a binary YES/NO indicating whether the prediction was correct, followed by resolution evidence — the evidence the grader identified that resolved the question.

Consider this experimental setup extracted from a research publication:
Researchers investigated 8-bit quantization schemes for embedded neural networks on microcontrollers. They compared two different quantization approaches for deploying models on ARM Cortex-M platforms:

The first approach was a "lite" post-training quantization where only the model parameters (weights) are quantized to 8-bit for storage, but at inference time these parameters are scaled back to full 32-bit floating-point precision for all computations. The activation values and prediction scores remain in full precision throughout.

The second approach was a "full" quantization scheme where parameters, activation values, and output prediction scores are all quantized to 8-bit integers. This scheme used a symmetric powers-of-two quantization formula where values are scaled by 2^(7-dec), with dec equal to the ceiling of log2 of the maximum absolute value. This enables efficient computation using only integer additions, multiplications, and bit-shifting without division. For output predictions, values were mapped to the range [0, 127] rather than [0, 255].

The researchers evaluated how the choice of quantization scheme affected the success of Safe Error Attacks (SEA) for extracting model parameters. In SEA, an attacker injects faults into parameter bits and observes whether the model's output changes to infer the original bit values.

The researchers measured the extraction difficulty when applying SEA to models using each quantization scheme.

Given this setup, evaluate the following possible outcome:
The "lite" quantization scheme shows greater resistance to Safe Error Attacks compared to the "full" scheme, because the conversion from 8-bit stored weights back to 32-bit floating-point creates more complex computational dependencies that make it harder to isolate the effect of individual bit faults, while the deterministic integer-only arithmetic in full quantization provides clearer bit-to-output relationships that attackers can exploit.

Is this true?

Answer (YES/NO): NO